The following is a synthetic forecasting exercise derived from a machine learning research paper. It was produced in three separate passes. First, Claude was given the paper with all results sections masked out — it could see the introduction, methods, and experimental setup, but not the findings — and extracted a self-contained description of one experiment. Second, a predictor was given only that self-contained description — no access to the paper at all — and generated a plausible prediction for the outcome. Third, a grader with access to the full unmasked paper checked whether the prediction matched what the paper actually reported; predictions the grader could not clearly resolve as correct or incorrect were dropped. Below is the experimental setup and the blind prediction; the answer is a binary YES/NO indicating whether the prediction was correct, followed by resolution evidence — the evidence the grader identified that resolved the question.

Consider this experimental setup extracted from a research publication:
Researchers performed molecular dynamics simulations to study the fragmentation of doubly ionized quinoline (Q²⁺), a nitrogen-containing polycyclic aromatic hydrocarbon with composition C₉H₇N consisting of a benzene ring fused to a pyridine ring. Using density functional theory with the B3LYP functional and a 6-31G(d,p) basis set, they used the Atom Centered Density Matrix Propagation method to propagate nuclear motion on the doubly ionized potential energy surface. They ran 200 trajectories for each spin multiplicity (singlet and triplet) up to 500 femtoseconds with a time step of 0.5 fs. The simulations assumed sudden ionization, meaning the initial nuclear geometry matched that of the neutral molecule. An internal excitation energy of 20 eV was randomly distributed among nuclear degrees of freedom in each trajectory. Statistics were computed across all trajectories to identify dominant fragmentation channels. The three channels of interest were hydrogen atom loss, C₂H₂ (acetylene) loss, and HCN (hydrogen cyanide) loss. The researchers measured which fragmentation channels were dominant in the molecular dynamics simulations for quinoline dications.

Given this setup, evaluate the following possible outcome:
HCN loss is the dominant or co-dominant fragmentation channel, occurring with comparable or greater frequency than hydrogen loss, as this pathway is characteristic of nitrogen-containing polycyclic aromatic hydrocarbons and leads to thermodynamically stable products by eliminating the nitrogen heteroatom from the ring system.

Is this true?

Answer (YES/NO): YES